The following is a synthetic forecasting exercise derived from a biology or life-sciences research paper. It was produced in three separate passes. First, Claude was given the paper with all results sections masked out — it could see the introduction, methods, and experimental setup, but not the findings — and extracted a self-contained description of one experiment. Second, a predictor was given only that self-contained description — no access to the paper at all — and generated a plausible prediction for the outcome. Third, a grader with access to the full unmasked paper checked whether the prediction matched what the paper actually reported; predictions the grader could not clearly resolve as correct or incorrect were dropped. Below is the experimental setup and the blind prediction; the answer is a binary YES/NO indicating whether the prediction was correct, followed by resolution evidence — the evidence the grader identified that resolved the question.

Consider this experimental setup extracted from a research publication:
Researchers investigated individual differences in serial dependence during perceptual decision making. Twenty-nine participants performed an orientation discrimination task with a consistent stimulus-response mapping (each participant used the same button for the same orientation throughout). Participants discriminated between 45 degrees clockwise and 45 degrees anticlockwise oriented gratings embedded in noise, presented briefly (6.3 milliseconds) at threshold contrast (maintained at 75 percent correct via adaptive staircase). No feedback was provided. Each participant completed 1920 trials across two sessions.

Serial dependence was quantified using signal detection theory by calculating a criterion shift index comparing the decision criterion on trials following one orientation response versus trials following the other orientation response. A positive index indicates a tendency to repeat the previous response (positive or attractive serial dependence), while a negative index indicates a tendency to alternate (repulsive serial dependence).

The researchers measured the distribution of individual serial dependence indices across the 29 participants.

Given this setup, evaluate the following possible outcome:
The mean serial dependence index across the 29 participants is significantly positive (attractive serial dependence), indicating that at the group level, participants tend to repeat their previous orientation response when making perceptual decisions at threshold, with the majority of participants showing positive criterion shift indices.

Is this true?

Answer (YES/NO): NO